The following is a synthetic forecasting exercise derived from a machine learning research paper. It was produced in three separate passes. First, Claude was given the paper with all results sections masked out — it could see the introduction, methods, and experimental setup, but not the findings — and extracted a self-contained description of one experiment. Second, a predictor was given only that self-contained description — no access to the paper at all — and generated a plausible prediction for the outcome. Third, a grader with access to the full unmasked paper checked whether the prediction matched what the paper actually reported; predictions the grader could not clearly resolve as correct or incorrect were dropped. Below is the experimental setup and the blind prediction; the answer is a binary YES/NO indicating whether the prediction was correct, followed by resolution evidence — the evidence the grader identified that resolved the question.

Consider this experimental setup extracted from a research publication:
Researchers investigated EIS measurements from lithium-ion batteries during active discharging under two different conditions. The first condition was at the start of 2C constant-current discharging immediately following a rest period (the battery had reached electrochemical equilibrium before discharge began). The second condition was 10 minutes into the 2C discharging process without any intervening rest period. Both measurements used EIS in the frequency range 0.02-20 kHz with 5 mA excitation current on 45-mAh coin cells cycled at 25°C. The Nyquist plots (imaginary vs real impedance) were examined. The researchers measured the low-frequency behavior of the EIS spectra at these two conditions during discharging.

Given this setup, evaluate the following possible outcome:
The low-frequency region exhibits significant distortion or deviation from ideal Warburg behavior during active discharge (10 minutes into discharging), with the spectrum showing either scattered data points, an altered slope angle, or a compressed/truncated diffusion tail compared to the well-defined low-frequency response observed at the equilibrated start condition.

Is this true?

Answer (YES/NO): NO